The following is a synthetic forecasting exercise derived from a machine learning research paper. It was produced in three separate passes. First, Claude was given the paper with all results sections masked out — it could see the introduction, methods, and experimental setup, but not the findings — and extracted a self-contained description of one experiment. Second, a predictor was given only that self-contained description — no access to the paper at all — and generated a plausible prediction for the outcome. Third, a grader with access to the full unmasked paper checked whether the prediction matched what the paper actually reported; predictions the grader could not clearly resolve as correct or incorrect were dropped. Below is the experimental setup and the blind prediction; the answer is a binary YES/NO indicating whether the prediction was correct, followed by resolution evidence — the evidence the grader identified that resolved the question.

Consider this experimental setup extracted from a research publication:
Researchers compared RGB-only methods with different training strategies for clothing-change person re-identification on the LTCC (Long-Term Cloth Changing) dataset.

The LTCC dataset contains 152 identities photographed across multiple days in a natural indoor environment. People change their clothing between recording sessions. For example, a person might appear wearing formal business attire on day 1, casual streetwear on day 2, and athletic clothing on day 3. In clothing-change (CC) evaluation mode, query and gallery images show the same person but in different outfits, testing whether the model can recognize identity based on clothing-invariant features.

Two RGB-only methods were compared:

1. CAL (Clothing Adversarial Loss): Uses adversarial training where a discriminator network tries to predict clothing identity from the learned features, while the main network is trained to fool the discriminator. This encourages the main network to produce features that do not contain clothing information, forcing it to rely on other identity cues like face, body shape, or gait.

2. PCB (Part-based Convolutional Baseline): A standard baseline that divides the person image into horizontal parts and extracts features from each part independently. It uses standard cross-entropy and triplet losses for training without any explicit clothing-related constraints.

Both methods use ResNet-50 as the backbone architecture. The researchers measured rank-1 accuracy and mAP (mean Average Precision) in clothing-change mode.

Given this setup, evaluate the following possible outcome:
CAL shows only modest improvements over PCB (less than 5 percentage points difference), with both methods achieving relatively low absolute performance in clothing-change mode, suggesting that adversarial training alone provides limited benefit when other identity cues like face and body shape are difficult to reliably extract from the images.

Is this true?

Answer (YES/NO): NO